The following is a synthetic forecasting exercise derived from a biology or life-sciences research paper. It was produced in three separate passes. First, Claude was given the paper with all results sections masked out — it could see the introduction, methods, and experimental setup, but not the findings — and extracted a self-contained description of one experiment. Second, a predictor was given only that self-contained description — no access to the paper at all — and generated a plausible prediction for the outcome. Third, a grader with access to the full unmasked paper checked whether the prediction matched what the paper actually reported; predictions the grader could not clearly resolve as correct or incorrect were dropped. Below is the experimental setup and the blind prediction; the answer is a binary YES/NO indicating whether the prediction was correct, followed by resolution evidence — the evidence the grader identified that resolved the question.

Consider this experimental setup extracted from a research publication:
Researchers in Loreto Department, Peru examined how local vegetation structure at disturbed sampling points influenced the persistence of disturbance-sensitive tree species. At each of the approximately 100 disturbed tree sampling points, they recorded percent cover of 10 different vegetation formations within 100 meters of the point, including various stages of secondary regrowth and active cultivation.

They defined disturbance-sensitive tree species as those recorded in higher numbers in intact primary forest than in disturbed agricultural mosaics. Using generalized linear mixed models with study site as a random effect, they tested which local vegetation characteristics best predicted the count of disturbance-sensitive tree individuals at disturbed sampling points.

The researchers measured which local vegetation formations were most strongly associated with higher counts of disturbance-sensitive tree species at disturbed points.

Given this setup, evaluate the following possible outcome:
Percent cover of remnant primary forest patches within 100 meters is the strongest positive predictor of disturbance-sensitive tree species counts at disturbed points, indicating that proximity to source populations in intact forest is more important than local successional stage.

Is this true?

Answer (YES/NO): NO